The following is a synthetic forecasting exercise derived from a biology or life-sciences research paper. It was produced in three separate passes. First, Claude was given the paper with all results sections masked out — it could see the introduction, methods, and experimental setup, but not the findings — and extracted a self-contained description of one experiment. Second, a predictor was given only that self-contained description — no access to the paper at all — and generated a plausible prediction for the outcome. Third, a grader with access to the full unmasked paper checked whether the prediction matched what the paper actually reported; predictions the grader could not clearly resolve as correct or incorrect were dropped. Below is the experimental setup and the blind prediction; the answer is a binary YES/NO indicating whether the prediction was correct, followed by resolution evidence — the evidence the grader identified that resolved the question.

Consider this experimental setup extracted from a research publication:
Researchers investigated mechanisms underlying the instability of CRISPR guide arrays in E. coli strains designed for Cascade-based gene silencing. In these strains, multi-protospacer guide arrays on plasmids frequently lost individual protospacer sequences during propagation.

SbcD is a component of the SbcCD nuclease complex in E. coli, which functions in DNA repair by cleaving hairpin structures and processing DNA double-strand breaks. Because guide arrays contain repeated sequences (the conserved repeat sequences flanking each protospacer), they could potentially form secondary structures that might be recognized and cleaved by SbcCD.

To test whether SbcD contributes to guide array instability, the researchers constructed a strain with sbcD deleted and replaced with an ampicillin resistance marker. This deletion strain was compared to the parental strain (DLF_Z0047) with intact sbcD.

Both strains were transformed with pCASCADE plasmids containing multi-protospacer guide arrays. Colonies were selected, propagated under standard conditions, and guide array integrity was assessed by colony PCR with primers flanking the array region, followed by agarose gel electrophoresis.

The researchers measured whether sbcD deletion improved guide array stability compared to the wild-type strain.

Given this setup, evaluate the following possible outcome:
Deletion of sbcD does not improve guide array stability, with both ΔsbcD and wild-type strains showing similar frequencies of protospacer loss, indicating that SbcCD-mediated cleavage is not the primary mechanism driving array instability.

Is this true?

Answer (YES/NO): YES